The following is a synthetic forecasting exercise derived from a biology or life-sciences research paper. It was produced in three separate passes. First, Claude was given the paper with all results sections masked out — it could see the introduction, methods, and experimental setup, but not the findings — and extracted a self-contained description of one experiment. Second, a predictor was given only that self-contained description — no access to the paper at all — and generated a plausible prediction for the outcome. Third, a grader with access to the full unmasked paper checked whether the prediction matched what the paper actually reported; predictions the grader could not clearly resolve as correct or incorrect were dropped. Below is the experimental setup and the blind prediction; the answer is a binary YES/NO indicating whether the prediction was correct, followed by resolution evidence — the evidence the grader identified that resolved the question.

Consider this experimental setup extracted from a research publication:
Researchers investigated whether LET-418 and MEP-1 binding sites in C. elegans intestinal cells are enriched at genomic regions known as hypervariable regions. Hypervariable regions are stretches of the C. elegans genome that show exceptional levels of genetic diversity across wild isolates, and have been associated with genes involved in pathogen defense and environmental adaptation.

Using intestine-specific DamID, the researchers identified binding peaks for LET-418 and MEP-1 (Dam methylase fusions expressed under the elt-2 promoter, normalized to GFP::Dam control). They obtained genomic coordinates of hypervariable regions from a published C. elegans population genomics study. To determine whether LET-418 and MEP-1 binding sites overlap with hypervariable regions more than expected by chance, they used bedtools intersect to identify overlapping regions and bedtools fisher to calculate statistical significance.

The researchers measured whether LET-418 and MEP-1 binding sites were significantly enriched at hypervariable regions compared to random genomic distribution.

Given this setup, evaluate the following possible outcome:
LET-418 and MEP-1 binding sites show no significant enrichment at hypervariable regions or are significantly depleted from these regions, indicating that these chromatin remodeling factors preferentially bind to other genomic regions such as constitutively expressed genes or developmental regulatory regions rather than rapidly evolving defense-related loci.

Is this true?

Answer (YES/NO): YES